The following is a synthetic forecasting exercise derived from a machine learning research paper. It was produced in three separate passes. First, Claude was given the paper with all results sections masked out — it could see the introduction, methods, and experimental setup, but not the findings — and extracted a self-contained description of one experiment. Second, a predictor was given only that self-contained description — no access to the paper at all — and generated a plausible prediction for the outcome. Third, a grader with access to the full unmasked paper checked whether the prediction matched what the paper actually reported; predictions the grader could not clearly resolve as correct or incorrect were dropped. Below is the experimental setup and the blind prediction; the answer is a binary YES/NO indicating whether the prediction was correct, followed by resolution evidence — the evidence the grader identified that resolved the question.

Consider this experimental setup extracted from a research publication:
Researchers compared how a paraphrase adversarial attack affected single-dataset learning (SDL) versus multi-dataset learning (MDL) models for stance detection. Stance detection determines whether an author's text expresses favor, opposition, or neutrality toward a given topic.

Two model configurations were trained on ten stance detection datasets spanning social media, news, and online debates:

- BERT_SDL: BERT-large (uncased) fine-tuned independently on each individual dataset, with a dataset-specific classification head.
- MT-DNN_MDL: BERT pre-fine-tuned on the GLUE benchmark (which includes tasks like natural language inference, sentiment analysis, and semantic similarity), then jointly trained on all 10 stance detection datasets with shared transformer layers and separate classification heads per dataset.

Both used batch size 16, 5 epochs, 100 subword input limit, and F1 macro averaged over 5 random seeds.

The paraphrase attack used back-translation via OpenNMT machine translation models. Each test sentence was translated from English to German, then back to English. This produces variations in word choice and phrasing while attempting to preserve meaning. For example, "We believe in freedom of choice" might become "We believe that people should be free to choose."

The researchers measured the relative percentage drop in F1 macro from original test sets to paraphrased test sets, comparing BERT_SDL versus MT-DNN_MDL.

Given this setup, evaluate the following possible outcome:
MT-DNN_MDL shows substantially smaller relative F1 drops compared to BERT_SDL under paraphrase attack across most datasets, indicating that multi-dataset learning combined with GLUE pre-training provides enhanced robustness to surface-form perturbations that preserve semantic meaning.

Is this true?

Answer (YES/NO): NO